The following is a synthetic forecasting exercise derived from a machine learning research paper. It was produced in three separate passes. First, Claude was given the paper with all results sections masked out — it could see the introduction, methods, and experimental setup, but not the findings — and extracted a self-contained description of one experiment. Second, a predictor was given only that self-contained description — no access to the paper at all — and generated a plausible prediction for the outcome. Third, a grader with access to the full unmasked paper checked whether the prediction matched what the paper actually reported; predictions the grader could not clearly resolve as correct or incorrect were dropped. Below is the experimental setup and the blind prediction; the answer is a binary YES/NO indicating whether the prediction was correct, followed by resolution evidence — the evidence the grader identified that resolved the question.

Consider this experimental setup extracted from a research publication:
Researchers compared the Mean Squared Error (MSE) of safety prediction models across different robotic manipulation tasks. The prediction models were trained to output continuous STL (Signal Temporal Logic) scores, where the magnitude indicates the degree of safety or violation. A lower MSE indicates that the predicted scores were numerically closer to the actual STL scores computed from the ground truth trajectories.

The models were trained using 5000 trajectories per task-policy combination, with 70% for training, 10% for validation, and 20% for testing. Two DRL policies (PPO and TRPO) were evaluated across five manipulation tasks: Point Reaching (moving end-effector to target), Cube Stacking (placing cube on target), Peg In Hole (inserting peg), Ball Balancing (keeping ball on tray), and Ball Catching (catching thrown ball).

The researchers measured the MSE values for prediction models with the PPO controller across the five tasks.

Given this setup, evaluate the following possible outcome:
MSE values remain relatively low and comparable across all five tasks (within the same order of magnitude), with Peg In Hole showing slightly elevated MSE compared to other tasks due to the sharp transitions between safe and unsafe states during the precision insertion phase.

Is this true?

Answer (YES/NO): NO